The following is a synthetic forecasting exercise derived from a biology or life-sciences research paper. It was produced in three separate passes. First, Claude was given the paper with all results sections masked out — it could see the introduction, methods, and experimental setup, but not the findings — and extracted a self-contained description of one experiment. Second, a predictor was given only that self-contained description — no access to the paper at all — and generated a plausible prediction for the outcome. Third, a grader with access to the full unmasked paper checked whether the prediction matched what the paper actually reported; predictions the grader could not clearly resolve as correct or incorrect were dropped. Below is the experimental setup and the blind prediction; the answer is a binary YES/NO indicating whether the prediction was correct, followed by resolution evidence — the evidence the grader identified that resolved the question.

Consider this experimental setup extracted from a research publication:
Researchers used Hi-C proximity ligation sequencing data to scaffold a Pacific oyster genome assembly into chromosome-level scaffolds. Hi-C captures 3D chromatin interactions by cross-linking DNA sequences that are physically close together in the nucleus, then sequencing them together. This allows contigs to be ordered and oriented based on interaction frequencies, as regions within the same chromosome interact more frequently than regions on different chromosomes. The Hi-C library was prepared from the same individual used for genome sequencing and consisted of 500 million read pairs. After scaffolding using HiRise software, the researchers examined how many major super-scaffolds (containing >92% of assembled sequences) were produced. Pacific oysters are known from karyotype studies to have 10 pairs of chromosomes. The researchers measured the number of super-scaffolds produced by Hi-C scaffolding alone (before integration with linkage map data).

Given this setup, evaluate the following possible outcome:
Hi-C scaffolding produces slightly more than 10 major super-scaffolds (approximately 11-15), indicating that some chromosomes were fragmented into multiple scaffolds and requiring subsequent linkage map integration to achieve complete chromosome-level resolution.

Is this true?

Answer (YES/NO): YES